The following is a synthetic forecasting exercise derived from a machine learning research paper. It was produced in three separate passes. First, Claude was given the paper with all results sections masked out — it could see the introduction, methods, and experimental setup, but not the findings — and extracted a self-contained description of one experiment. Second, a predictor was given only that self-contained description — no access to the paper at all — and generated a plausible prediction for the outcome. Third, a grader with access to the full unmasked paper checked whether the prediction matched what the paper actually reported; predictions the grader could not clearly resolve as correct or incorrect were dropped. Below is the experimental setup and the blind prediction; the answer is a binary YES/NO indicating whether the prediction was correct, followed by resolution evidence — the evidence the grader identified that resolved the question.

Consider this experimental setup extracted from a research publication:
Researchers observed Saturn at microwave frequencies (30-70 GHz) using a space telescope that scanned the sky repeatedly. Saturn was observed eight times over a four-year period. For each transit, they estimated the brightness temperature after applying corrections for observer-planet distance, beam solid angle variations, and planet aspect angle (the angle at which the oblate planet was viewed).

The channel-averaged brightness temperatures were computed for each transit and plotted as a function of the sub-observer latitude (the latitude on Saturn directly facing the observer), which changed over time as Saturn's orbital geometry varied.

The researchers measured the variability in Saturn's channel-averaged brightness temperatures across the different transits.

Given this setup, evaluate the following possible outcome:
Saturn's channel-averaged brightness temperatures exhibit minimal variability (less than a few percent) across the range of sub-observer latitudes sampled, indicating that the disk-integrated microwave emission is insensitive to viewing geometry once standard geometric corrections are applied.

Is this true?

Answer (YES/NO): NO